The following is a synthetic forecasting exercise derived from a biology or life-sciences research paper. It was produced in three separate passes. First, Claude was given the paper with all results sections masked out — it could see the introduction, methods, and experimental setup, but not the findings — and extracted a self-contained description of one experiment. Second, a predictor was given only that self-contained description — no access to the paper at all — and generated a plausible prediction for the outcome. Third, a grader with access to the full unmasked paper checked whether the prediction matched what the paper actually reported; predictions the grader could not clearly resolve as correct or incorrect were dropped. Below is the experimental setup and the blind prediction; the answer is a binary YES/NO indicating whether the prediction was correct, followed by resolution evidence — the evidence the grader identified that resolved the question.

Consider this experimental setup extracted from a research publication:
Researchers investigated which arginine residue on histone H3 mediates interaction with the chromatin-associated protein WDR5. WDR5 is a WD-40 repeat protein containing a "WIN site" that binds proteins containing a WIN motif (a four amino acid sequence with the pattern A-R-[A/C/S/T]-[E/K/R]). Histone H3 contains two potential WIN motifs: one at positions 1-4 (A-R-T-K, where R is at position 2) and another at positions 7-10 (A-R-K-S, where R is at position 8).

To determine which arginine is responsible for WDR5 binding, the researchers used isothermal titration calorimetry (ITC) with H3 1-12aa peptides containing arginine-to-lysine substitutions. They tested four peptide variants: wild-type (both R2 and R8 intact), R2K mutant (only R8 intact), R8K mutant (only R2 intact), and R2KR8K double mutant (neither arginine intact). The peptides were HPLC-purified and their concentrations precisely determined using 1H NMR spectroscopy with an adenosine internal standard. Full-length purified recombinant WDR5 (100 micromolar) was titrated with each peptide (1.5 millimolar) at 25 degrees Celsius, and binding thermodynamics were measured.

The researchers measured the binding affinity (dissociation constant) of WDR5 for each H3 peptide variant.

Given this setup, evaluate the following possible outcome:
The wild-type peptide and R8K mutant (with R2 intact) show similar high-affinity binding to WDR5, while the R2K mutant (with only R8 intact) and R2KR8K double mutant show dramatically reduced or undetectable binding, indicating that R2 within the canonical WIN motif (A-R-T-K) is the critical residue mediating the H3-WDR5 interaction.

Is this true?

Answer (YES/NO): YES